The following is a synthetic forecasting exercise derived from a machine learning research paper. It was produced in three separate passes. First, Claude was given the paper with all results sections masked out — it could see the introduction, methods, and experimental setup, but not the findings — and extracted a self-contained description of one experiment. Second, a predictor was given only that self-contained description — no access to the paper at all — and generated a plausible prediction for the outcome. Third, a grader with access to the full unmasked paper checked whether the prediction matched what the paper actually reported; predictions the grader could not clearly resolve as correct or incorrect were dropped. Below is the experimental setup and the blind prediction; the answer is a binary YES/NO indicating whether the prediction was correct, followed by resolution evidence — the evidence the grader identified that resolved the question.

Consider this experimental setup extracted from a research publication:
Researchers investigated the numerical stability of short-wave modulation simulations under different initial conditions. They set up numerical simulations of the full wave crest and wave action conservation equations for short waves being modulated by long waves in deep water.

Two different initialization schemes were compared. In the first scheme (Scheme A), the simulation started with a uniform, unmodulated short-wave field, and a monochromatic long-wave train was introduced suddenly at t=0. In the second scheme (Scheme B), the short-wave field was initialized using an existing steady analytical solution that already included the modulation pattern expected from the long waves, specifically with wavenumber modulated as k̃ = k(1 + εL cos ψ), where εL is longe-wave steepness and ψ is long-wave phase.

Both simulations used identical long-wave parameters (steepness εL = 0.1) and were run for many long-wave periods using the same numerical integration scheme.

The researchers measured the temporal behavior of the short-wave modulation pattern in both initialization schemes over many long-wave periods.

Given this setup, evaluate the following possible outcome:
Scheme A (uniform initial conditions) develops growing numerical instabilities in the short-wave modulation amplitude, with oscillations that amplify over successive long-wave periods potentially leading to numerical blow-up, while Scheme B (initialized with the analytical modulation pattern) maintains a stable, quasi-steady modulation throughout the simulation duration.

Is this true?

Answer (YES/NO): NO